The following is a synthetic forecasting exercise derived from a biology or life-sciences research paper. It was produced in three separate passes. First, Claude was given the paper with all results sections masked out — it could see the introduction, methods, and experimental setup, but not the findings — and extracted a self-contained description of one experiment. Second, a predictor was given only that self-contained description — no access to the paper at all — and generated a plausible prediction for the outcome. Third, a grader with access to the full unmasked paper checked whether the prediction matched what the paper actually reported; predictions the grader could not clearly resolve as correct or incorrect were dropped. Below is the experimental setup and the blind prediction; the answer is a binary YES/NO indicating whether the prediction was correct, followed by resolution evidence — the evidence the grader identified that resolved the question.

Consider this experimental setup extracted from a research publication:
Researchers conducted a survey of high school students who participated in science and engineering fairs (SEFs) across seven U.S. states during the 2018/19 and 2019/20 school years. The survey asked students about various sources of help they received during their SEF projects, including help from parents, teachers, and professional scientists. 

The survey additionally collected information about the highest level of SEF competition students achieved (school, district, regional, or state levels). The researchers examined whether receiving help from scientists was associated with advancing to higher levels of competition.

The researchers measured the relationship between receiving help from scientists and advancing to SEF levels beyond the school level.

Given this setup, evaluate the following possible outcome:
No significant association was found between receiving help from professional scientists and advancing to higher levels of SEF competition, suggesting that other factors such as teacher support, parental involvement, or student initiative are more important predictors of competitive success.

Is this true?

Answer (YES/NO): NO